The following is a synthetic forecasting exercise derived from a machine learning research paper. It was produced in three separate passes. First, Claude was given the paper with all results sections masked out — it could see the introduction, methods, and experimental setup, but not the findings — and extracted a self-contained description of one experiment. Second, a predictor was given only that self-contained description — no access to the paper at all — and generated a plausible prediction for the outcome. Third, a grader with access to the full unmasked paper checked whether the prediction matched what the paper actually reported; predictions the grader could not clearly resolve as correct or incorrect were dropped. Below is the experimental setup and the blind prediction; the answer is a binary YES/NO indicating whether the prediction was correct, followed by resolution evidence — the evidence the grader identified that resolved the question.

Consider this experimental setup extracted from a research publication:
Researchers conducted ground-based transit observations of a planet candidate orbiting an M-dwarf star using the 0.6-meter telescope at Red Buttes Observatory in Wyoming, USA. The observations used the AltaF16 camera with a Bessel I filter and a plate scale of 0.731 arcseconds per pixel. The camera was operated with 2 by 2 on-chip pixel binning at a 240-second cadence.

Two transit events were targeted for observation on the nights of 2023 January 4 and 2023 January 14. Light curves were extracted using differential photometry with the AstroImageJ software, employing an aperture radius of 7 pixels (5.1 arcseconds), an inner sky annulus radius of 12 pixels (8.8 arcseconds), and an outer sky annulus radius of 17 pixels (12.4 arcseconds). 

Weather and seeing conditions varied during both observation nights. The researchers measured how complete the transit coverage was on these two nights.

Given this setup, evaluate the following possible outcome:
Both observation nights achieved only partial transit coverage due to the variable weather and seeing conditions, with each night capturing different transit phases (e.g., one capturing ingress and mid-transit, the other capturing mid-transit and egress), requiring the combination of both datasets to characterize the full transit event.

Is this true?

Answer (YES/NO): NO